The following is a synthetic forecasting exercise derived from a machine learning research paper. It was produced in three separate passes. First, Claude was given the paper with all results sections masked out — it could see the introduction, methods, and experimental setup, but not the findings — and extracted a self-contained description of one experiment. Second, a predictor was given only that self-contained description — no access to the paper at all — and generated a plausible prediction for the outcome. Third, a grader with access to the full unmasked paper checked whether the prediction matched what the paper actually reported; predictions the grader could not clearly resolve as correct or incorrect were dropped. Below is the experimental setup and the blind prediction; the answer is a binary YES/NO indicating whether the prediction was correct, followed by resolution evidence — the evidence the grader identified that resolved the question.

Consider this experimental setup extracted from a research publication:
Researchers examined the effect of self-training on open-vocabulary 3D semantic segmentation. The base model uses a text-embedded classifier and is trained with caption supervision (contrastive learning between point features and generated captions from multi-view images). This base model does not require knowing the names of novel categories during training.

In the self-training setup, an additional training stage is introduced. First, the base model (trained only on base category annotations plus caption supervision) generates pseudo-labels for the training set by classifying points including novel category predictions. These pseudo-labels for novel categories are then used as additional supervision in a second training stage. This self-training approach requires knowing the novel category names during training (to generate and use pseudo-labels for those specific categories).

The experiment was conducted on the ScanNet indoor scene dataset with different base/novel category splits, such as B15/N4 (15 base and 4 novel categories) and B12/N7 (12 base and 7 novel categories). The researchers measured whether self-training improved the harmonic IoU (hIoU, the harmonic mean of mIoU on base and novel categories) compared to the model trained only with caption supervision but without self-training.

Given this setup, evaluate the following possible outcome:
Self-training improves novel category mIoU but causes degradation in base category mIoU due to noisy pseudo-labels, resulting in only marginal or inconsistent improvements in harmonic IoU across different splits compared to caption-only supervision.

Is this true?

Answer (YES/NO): NO